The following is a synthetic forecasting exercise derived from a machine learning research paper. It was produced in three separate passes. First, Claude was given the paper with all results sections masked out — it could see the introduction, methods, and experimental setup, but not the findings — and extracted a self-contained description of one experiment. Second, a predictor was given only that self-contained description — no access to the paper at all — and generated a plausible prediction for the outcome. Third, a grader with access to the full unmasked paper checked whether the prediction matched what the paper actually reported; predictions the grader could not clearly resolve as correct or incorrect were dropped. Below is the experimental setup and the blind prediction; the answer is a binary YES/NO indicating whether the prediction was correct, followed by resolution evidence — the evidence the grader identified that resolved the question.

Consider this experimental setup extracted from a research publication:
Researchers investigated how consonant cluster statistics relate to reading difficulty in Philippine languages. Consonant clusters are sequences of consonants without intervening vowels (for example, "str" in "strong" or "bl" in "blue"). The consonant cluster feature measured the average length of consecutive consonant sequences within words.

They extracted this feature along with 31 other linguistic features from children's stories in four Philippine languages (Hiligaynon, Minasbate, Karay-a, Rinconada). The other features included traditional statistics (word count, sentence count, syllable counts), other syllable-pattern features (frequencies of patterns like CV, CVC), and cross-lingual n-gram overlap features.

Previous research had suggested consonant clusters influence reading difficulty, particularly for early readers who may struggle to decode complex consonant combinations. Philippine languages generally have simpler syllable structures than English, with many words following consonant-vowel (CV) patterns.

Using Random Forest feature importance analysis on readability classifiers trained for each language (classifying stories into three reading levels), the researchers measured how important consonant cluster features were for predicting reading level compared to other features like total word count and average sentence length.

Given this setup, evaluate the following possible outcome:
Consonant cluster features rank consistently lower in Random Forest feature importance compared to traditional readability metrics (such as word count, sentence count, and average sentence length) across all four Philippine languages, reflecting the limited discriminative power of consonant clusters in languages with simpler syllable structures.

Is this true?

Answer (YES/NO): YES